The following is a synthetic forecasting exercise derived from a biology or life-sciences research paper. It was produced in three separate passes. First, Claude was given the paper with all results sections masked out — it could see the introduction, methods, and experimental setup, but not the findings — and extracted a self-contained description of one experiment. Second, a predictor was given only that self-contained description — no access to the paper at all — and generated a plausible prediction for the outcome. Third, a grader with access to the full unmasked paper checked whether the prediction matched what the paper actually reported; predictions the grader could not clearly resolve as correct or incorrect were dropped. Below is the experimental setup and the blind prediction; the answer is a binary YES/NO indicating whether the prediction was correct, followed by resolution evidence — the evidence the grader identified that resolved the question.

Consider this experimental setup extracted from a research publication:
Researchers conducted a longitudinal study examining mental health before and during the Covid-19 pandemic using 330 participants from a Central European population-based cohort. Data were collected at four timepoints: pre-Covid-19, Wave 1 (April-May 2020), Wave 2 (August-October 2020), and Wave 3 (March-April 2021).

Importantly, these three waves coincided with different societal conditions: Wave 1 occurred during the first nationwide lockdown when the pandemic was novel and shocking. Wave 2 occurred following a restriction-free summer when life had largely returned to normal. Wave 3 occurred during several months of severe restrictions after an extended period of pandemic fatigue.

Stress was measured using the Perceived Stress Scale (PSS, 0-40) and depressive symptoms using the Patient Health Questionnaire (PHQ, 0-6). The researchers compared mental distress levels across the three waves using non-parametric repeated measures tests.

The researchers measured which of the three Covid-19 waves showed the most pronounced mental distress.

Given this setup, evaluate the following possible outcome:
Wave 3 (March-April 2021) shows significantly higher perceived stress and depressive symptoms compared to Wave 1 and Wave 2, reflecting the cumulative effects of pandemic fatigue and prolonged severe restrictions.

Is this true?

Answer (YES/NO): NO